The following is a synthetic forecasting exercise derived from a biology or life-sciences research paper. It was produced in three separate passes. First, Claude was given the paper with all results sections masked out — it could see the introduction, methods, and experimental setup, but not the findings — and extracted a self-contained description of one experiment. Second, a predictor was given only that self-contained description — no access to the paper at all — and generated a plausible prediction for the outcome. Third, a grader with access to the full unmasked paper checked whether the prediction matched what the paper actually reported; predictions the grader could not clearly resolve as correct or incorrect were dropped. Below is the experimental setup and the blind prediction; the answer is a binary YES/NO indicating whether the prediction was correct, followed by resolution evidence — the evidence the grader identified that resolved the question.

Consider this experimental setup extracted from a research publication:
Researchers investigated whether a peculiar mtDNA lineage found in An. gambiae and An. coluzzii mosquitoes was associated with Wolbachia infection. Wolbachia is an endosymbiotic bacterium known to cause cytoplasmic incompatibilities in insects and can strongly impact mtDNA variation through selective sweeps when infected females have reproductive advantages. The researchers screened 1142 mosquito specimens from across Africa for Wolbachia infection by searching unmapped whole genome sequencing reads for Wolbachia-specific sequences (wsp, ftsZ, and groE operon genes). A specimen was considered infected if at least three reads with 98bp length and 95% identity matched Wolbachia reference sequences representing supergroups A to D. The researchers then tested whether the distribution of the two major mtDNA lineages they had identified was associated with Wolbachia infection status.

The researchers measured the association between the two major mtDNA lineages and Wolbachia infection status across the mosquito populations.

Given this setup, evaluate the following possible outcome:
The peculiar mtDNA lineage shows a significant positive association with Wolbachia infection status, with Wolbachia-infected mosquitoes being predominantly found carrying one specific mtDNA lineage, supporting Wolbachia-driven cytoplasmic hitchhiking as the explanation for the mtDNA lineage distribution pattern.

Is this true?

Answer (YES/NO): NO